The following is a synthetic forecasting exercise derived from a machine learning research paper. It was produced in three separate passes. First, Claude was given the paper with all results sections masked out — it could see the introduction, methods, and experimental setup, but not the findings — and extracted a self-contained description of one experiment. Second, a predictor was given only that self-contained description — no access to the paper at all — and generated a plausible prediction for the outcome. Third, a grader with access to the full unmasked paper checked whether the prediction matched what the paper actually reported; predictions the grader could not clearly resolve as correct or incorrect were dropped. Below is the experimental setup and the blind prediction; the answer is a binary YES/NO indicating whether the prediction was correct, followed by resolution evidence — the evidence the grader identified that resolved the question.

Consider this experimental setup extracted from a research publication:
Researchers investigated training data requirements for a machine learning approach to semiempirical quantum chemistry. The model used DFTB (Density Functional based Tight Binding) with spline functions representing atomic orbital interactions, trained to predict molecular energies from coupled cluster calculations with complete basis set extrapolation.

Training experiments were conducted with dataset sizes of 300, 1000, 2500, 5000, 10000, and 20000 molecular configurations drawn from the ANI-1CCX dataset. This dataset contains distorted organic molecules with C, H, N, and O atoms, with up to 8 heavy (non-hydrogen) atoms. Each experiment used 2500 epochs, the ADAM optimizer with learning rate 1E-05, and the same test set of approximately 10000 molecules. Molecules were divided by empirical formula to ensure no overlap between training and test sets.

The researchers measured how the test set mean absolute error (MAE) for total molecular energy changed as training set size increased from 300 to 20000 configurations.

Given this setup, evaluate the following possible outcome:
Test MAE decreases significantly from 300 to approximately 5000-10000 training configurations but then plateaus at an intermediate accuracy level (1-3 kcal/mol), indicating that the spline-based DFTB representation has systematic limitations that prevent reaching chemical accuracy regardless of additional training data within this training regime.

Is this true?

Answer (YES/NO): YES